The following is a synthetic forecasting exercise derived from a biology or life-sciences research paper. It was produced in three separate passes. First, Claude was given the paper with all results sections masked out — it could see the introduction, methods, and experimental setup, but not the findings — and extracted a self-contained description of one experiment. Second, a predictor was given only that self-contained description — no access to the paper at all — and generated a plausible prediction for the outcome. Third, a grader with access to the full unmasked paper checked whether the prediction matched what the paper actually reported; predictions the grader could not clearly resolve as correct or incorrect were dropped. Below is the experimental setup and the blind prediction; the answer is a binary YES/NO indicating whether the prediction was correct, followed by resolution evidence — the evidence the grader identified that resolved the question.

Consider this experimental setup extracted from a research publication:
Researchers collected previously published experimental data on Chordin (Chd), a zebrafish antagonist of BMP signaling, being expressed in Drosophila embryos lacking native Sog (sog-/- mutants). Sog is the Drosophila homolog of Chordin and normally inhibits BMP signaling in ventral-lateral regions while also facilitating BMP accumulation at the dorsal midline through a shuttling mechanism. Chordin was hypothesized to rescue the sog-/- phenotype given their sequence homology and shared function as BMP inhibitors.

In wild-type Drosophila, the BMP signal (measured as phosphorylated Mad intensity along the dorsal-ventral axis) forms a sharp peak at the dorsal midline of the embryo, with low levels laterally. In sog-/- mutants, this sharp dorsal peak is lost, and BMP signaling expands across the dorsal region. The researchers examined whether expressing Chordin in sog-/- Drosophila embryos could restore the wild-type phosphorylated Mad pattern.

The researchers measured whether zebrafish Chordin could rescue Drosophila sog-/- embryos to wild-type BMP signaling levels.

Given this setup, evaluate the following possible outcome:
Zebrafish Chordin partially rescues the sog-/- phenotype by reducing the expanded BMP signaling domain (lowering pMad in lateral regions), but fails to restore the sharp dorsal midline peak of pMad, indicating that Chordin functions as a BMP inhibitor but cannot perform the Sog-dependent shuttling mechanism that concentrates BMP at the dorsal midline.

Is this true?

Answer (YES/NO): NO